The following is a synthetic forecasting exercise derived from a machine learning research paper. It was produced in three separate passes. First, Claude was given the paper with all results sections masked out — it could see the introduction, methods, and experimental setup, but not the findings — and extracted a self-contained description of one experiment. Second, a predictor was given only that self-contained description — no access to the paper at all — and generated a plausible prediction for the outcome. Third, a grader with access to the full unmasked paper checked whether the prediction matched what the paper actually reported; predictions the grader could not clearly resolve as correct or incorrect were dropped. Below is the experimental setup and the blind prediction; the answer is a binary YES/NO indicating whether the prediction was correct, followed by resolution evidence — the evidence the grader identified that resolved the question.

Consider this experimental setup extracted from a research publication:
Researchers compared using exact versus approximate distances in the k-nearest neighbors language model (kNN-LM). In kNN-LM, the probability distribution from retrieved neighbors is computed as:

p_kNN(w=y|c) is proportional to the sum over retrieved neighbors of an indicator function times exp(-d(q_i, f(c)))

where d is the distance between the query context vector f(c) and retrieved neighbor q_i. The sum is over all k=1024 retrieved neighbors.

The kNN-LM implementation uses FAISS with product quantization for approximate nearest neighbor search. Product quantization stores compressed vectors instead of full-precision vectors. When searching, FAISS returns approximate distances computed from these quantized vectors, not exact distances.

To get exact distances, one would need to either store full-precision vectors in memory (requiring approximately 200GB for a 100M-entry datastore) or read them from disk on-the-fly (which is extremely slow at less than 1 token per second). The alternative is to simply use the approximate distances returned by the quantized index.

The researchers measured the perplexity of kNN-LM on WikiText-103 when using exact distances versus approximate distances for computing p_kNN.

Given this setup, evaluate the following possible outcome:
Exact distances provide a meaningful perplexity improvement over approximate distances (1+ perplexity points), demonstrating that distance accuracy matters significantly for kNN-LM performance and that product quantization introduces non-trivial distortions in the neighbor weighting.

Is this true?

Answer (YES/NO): NO